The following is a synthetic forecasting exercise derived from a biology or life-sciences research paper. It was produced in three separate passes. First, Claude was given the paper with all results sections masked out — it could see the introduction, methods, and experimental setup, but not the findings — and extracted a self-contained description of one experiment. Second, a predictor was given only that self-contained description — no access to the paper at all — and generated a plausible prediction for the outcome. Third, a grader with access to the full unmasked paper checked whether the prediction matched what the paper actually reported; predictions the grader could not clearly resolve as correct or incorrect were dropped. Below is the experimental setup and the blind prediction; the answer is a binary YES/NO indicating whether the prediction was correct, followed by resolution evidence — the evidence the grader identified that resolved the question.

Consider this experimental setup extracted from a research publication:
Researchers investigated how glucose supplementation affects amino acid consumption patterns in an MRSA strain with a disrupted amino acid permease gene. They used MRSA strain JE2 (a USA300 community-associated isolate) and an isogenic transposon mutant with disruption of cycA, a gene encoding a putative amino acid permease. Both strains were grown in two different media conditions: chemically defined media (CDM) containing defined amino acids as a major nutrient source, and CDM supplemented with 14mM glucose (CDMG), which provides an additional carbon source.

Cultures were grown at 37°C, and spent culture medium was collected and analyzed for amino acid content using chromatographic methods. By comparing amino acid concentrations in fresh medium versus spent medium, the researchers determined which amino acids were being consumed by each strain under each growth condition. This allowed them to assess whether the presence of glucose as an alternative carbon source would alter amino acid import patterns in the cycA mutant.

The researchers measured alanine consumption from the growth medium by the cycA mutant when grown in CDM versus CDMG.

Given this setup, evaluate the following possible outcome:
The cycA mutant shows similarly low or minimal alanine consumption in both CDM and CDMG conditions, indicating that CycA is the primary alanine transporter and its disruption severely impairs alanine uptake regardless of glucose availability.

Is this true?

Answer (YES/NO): NO